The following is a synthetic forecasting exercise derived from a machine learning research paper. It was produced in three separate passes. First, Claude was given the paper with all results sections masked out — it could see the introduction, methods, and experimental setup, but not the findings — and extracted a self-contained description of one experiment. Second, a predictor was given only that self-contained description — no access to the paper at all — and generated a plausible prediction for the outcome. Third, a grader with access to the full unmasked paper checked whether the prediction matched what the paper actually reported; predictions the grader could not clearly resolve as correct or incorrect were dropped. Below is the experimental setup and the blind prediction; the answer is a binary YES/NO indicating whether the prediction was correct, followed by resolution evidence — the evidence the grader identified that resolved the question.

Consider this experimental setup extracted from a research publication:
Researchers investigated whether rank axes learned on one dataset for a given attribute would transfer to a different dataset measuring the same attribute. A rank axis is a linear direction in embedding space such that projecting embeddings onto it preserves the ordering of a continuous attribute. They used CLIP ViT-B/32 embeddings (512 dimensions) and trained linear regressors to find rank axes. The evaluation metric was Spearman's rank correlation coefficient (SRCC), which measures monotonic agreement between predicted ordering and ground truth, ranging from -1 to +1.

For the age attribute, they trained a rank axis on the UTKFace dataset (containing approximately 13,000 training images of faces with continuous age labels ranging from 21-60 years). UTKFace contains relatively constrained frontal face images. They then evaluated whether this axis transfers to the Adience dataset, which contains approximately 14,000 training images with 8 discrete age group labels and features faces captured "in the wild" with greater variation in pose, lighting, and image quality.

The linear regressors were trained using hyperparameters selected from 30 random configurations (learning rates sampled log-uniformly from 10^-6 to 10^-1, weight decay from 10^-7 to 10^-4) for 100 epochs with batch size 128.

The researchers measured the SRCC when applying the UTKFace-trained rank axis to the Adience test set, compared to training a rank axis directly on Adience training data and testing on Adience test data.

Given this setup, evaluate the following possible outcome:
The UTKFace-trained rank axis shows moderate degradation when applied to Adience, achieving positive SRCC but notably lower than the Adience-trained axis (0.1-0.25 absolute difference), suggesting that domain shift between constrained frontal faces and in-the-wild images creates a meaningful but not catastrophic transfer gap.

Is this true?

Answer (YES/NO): NO